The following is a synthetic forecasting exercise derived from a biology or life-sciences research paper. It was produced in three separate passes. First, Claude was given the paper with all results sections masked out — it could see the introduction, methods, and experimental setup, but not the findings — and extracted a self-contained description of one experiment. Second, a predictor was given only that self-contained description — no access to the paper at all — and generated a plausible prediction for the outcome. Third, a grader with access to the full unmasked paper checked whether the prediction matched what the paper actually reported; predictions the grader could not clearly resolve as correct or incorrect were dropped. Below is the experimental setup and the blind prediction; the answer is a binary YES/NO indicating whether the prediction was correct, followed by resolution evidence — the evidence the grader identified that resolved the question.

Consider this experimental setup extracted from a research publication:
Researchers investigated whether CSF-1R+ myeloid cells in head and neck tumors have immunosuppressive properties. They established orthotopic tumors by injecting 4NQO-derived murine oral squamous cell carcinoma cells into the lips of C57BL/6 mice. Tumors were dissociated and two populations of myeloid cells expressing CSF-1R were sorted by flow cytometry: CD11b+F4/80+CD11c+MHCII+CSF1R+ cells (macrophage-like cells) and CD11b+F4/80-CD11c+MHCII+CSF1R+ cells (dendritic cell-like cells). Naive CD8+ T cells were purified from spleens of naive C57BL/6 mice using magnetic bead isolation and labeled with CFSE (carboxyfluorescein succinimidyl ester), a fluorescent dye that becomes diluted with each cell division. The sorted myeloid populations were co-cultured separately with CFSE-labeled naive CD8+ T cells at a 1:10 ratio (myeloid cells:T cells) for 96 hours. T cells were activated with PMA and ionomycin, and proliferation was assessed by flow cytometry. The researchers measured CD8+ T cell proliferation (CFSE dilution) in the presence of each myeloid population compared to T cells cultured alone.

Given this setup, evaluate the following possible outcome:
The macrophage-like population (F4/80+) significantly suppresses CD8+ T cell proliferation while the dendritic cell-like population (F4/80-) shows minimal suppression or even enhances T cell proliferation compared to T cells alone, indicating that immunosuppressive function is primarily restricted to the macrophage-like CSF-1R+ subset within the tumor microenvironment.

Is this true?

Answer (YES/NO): NO